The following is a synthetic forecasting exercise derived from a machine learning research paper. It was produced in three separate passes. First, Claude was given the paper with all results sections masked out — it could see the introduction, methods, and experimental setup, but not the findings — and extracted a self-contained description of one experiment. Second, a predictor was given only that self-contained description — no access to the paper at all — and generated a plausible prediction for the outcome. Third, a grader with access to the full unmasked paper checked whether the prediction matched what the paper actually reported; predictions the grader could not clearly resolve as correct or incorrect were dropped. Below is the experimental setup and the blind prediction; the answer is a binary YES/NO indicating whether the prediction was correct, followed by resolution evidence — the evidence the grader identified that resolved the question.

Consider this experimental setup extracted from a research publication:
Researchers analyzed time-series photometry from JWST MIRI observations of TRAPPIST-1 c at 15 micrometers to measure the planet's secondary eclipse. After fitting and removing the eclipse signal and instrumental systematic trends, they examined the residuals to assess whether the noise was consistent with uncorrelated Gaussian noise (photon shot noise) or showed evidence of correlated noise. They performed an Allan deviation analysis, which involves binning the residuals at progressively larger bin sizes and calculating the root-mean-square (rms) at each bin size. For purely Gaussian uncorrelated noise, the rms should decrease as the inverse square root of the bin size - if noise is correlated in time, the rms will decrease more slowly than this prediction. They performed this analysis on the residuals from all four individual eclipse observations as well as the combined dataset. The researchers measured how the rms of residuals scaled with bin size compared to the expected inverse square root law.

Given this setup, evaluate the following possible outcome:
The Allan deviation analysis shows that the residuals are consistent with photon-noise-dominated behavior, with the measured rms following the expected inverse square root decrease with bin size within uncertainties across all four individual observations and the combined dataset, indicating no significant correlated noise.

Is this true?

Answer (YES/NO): YES